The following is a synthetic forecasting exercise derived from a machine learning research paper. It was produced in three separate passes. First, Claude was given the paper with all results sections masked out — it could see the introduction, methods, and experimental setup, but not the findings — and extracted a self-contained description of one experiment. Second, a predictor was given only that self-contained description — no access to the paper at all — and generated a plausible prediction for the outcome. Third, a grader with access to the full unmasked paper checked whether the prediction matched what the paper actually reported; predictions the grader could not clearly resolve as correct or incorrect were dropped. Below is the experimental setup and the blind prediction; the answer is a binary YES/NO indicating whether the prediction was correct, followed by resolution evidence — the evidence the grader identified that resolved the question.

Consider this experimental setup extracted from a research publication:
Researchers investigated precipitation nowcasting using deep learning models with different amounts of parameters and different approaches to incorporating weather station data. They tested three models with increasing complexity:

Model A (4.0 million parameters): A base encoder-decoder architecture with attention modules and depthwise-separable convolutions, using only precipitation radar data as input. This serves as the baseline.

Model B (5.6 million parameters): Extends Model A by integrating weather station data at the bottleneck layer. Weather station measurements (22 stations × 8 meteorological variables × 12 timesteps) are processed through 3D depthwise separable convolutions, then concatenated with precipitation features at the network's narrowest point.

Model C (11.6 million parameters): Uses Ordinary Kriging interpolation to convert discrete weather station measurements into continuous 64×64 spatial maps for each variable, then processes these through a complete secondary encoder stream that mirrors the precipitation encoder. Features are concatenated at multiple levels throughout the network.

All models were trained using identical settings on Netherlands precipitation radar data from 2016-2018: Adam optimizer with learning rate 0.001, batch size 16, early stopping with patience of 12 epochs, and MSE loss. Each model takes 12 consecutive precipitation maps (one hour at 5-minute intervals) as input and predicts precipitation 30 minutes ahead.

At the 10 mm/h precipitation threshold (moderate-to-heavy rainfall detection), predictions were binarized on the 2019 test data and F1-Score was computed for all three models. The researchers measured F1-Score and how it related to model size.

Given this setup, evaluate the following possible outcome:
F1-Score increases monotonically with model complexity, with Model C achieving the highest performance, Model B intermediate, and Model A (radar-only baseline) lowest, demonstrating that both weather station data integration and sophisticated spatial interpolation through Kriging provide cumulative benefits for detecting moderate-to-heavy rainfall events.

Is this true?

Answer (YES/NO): NO